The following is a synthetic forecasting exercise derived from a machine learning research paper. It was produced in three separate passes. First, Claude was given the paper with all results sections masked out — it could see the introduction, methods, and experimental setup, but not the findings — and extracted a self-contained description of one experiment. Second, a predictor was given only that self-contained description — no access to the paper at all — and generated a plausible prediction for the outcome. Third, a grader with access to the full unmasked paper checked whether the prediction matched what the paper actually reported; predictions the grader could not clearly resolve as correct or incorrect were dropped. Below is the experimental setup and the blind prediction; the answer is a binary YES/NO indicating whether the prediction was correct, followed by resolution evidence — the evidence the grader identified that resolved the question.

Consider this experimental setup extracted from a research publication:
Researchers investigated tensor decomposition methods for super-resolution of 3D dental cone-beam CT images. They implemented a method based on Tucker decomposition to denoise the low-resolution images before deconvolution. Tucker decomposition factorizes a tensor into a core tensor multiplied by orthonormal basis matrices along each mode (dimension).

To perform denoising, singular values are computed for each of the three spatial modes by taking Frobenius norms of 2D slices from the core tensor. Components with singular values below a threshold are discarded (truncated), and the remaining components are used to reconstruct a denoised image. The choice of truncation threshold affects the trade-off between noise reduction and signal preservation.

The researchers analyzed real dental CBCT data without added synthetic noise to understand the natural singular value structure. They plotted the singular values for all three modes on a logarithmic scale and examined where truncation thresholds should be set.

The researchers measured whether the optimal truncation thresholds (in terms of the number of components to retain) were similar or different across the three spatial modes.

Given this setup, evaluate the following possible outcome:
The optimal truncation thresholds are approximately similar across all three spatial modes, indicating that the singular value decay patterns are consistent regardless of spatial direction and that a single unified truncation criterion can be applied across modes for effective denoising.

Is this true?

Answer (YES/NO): YES